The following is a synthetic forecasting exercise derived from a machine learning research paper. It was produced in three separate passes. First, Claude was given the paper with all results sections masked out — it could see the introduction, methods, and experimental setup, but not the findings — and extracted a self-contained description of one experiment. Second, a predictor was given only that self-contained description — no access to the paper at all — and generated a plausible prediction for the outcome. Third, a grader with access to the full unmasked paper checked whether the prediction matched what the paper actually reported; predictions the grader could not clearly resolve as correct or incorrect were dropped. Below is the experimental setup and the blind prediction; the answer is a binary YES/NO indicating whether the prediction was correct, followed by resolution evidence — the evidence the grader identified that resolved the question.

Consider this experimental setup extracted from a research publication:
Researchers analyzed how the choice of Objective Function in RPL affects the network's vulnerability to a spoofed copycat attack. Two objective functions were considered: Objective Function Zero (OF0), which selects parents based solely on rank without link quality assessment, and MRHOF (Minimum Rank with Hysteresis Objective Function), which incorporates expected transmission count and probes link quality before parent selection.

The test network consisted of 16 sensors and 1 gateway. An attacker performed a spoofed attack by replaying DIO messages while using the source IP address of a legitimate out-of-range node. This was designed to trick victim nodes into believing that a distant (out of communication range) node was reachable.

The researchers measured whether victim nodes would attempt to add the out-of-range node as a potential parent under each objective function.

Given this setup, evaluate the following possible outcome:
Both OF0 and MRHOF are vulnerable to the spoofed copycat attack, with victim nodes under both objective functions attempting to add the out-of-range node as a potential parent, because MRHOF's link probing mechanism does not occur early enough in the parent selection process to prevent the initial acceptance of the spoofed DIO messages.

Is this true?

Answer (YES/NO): NO